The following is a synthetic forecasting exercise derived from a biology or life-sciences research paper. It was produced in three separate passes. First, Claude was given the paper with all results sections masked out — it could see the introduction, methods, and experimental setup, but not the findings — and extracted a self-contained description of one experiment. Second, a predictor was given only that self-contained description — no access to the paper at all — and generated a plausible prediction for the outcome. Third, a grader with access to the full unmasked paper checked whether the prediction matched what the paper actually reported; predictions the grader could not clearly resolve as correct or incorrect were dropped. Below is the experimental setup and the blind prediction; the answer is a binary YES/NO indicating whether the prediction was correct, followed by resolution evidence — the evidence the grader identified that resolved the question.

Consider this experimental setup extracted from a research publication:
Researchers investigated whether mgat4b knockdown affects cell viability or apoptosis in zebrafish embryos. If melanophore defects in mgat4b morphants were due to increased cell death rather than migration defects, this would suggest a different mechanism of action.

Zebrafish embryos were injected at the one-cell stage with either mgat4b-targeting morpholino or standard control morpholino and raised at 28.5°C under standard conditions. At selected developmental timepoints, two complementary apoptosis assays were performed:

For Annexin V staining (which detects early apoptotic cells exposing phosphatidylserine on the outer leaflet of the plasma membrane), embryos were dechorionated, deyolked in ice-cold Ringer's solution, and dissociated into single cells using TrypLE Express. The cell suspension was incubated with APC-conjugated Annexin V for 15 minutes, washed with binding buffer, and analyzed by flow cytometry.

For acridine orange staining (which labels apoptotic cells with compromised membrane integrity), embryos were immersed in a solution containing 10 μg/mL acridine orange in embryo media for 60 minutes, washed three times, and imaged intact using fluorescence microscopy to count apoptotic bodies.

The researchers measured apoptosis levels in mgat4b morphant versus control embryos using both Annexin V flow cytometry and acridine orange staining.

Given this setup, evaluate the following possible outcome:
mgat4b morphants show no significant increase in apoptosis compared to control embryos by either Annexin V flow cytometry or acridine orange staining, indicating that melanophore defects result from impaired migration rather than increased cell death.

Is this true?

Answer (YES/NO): NO